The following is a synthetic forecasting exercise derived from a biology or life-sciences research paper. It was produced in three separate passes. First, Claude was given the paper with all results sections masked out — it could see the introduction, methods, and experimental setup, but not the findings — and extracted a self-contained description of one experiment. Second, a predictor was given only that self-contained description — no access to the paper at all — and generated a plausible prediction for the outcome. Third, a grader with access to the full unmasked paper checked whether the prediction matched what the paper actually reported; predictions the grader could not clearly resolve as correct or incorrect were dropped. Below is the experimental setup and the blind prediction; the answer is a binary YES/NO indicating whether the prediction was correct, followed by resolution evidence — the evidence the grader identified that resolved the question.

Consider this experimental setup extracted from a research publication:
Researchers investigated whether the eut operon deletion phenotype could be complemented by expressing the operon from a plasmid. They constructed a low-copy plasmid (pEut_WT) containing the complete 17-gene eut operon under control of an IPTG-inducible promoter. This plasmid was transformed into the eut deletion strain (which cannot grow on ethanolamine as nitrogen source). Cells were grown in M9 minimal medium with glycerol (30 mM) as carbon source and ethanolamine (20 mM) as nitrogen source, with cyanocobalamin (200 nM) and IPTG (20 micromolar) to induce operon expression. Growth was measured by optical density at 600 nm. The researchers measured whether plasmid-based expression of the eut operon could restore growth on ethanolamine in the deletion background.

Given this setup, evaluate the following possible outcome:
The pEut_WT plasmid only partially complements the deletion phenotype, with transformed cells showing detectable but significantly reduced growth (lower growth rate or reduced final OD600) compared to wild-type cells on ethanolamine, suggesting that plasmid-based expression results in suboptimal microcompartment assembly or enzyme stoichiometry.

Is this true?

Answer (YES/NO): YES